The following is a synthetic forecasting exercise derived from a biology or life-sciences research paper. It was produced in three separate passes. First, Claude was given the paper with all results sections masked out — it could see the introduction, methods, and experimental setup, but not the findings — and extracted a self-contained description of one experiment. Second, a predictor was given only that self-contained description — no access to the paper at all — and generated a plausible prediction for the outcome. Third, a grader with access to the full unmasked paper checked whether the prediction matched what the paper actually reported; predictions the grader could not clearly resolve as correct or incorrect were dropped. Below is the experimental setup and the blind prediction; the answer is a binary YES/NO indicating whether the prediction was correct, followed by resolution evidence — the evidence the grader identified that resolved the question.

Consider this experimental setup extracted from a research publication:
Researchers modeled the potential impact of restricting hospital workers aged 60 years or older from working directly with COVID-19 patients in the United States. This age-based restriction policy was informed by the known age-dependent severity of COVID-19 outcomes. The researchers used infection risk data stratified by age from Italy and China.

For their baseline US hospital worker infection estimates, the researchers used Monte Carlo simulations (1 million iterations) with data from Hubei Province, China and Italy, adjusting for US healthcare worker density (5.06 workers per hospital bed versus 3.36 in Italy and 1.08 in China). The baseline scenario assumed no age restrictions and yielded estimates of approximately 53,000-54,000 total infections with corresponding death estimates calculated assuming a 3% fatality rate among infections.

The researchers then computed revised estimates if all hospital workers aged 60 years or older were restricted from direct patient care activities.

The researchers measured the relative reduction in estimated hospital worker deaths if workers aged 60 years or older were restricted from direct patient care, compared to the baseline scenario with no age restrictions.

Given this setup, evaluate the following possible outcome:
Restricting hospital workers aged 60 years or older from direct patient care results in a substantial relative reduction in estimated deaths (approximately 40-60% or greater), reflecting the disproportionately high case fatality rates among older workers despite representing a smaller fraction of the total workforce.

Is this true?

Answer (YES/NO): NO